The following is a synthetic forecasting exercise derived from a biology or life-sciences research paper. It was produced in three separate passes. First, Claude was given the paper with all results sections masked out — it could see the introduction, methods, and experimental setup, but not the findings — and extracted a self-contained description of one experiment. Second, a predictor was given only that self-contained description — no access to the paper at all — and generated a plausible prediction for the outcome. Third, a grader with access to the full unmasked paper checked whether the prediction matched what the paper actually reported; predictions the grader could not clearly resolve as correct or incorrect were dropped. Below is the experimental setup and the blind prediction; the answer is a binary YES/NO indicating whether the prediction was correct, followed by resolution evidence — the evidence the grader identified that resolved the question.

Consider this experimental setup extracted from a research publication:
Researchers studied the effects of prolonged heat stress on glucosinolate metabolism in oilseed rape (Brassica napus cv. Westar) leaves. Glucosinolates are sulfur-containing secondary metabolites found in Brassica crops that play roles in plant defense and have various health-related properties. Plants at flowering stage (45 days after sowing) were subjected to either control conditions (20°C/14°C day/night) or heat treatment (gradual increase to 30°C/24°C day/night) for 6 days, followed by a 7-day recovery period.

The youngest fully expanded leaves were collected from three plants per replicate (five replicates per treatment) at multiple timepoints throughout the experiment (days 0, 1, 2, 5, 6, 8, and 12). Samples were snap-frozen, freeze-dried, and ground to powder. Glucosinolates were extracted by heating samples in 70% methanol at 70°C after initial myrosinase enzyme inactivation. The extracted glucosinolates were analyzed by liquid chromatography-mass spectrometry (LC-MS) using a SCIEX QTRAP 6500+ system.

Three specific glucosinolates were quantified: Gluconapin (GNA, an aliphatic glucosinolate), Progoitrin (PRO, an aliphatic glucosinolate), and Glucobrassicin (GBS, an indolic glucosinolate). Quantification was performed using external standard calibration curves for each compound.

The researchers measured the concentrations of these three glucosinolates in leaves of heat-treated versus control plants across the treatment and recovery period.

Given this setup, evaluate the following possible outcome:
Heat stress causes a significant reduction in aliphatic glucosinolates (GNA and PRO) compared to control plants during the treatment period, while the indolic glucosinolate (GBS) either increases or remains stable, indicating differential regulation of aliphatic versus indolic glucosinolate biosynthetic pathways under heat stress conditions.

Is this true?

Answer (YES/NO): NO